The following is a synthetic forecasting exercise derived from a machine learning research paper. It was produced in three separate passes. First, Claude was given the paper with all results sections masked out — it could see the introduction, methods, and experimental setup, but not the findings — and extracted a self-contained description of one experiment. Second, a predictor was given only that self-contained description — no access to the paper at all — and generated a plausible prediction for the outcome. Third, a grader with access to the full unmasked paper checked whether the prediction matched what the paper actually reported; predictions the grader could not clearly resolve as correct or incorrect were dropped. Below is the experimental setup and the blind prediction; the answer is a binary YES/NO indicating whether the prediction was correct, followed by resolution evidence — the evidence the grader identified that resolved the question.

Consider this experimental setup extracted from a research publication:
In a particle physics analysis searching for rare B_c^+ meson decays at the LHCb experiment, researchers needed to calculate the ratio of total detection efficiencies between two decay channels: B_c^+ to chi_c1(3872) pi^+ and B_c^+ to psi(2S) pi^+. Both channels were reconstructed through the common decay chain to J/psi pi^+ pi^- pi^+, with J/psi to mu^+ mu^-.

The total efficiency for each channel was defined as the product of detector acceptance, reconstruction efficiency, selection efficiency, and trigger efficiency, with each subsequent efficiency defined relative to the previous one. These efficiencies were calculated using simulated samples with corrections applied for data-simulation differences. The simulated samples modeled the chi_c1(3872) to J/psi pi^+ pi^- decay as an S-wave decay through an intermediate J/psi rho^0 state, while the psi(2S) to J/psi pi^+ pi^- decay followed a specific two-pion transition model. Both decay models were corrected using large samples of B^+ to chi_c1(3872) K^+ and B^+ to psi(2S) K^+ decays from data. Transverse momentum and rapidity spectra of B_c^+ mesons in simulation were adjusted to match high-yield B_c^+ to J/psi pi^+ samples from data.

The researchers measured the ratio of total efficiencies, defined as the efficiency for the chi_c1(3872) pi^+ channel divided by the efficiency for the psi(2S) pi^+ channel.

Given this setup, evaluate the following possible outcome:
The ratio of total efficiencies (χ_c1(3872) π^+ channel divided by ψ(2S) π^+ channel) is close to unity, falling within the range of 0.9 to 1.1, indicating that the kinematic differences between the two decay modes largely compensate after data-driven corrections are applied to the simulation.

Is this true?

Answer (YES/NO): NO